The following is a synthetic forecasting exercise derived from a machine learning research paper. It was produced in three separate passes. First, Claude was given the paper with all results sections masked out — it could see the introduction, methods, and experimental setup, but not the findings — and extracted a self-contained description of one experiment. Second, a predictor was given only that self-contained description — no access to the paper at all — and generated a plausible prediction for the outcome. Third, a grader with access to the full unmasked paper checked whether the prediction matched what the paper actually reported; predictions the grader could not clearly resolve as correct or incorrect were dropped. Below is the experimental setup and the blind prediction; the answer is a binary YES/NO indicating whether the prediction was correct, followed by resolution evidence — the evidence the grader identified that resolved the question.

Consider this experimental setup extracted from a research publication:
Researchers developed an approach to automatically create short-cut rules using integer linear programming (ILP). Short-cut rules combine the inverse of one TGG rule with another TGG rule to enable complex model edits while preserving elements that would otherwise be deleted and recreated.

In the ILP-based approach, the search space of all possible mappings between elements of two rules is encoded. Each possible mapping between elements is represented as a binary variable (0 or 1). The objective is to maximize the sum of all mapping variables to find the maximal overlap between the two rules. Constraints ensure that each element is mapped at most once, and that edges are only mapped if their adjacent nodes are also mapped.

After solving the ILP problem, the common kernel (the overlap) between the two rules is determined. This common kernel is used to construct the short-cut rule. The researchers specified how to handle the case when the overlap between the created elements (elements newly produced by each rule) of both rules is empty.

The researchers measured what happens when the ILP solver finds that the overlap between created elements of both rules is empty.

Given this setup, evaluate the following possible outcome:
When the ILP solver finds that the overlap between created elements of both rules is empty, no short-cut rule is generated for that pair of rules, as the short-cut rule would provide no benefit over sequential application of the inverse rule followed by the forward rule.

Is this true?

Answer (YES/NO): YES